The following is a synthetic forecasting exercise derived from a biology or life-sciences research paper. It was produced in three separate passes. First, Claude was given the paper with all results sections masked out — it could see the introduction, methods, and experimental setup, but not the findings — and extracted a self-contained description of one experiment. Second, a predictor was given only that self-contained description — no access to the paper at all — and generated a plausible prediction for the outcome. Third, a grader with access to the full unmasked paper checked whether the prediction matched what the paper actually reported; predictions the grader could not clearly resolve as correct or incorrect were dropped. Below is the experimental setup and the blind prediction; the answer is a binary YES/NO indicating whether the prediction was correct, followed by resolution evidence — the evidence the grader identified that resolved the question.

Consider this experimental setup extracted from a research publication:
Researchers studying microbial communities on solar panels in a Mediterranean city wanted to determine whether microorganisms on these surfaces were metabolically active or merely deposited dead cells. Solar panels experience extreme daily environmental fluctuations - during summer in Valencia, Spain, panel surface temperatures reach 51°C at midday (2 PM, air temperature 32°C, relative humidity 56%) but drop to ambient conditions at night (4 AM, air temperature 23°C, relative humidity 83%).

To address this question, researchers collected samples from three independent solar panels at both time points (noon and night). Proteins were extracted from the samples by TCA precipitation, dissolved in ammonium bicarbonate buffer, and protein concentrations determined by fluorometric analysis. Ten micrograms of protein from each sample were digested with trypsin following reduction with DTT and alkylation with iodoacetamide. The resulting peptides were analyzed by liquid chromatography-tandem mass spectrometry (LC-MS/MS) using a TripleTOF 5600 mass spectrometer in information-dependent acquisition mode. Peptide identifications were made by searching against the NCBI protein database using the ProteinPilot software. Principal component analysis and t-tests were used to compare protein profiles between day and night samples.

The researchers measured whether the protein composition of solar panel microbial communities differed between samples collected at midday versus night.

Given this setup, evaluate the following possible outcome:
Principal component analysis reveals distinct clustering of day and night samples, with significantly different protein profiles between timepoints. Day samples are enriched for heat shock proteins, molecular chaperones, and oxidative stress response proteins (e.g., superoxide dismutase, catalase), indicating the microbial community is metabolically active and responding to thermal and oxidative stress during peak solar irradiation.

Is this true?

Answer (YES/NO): NO